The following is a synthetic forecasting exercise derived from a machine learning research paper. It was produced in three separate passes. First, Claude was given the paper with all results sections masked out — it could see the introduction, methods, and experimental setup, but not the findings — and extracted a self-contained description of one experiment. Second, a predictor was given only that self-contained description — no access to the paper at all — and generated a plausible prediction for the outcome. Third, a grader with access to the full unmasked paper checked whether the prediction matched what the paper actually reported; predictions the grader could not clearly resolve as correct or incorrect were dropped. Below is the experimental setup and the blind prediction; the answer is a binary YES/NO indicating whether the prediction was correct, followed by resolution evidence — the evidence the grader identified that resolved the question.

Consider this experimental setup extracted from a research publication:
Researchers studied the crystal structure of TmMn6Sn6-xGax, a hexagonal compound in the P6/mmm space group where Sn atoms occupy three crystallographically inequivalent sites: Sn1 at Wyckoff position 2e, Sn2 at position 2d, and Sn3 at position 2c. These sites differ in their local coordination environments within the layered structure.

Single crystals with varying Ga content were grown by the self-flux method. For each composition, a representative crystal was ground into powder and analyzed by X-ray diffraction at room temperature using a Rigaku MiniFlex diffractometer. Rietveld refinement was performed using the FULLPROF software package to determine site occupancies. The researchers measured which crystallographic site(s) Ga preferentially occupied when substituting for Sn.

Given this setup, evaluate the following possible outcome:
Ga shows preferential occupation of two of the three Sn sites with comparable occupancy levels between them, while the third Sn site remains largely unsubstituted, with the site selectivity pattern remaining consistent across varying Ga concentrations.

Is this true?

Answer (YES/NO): NO